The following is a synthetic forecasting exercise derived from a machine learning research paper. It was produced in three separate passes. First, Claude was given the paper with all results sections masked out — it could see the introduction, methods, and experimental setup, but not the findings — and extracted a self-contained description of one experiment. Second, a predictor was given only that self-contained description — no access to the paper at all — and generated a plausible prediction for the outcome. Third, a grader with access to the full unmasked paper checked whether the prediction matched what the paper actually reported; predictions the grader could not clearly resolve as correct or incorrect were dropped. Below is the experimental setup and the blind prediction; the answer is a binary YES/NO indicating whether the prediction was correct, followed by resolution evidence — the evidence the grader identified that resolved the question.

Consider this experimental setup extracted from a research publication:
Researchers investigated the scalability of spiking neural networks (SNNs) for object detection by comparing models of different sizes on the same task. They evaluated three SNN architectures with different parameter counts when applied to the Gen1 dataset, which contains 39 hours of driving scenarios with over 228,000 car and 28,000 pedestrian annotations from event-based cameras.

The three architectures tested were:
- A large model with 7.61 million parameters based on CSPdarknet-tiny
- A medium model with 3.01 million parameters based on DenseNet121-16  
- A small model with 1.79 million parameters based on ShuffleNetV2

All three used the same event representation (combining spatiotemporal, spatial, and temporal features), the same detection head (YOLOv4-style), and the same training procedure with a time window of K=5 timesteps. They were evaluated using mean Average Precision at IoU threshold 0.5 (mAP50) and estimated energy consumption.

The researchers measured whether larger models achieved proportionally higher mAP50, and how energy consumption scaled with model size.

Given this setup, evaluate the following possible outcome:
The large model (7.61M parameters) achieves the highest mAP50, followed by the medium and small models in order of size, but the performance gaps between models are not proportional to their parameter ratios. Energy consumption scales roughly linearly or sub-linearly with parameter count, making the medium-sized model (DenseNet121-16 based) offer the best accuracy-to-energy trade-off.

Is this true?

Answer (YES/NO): NO